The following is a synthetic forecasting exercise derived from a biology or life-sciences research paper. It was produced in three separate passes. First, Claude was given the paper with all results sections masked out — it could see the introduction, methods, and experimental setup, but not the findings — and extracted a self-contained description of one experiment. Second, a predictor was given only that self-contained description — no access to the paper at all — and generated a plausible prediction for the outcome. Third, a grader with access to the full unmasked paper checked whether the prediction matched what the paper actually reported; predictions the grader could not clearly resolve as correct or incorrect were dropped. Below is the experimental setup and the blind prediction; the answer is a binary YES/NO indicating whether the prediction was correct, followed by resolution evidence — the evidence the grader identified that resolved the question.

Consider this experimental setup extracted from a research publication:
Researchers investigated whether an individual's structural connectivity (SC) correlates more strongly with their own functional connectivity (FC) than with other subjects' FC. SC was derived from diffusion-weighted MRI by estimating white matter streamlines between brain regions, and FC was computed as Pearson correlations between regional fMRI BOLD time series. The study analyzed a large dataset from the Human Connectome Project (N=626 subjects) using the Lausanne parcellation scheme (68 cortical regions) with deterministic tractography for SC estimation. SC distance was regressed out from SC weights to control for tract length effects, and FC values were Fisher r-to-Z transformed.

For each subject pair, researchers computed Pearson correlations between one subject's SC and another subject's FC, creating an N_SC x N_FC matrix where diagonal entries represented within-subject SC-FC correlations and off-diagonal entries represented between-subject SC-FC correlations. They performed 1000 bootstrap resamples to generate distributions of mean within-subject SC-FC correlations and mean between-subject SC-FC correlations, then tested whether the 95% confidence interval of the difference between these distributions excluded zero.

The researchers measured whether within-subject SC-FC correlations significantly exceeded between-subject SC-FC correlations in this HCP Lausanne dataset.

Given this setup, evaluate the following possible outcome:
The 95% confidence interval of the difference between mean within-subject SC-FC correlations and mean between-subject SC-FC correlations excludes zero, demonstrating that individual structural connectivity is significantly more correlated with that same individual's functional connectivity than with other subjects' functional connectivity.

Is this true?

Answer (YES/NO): NO